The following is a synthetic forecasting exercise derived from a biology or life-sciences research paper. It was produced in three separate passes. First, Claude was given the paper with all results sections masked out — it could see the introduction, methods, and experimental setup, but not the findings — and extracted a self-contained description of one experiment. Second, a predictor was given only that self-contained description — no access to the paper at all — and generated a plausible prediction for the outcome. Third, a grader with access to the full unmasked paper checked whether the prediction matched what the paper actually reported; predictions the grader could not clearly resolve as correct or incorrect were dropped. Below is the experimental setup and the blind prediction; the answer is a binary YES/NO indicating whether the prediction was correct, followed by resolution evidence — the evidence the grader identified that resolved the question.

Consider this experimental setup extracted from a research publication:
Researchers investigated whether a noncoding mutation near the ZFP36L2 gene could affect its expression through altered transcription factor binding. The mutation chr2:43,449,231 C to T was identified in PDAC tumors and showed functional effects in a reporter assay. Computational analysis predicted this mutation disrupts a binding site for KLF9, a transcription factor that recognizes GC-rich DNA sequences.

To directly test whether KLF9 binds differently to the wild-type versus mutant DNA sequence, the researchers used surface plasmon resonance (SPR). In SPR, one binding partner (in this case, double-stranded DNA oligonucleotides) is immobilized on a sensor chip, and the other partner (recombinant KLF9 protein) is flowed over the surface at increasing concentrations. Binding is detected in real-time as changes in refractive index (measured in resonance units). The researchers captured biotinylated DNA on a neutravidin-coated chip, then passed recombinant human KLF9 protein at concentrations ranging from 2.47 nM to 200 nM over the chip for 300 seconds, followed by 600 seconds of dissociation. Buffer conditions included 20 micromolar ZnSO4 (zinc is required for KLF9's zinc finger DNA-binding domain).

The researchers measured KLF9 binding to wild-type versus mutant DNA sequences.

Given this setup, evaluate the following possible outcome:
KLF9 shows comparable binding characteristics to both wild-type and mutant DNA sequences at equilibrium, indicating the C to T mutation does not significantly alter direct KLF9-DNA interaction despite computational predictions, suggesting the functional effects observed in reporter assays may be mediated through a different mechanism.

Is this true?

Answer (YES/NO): NO